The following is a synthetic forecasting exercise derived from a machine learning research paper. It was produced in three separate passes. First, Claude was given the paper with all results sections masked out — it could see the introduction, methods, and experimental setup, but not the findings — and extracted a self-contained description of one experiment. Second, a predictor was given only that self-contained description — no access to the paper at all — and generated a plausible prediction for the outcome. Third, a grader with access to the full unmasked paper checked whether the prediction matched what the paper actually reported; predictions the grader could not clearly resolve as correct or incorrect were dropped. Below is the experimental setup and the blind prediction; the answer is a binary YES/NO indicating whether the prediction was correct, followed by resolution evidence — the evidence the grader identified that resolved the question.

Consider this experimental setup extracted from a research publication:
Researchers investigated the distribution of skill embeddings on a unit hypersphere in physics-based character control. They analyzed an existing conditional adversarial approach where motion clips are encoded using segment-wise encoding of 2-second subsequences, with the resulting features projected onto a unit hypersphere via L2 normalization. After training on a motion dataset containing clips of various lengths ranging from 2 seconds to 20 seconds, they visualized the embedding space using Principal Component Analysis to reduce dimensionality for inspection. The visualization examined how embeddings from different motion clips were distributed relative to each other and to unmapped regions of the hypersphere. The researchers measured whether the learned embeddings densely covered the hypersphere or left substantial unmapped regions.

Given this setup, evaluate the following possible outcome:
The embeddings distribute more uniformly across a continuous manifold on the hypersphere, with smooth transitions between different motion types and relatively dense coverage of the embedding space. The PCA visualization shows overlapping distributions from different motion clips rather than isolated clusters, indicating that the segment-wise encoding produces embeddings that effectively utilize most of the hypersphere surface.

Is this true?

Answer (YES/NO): NO